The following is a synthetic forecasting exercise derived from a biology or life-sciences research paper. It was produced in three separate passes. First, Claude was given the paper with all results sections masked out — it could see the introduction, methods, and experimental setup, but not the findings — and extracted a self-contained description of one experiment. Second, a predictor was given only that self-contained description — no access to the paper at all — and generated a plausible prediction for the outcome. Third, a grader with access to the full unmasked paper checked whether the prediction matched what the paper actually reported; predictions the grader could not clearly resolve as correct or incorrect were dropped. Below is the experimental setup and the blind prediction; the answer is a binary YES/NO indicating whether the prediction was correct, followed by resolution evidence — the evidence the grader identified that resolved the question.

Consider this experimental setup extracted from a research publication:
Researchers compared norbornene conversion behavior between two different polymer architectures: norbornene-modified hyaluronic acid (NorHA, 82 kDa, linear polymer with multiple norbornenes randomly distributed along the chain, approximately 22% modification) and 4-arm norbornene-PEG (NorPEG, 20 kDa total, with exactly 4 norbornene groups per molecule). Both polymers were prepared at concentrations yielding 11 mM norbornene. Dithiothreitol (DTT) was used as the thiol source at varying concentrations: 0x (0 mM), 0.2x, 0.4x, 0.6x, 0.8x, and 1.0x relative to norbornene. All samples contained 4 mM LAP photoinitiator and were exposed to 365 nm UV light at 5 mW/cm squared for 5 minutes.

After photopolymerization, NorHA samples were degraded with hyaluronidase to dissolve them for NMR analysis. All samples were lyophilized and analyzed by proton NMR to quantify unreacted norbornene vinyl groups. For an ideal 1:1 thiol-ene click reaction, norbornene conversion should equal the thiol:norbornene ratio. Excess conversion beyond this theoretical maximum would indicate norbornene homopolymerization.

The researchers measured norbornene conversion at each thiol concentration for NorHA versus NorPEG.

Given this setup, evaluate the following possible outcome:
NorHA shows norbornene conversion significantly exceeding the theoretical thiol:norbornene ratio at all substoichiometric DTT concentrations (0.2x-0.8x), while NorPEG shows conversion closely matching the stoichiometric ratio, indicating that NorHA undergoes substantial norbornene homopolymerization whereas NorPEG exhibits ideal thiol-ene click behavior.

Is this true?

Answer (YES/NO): NO